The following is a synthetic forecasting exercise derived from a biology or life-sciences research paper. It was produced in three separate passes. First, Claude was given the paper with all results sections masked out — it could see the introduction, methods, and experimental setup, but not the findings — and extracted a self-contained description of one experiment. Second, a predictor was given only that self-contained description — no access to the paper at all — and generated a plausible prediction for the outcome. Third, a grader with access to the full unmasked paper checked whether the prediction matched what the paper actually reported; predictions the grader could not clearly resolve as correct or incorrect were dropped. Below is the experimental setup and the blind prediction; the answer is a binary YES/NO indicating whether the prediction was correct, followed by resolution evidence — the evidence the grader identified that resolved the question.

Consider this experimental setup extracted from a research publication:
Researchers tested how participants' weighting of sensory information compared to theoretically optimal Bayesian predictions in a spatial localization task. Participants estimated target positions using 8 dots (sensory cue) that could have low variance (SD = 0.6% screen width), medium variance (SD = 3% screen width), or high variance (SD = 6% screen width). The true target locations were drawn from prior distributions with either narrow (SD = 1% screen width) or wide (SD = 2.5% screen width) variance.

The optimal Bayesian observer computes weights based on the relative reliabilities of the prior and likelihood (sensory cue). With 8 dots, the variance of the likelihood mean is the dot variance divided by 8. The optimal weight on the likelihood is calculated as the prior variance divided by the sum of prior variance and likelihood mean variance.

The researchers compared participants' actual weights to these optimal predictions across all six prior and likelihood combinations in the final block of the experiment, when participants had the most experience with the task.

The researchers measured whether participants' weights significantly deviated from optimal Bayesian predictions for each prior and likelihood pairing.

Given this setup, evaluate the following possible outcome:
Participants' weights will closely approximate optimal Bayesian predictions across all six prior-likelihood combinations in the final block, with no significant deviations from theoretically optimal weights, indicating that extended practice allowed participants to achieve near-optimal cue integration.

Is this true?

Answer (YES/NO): NO